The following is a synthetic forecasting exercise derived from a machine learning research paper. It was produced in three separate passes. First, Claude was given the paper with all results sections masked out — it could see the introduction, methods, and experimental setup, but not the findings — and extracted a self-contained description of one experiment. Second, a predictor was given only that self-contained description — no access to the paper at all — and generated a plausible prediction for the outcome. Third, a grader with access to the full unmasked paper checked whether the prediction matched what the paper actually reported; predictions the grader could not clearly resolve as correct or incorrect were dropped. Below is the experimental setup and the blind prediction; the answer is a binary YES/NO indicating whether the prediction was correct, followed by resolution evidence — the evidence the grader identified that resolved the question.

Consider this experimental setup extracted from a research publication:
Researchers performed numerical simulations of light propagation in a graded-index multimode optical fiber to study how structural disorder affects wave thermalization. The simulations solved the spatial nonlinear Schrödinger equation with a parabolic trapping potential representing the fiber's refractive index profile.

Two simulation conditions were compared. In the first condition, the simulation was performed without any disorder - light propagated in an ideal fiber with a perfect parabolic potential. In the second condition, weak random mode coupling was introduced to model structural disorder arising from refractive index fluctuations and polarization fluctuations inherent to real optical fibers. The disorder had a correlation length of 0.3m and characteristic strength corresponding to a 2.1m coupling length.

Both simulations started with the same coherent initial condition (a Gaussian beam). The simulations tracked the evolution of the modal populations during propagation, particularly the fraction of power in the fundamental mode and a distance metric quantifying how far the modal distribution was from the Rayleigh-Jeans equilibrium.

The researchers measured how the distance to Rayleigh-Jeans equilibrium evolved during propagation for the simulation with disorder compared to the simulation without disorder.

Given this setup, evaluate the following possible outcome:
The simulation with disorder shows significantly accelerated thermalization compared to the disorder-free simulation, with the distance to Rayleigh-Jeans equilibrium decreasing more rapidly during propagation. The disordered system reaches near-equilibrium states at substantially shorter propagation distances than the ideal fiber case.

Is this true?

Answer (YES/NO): YES